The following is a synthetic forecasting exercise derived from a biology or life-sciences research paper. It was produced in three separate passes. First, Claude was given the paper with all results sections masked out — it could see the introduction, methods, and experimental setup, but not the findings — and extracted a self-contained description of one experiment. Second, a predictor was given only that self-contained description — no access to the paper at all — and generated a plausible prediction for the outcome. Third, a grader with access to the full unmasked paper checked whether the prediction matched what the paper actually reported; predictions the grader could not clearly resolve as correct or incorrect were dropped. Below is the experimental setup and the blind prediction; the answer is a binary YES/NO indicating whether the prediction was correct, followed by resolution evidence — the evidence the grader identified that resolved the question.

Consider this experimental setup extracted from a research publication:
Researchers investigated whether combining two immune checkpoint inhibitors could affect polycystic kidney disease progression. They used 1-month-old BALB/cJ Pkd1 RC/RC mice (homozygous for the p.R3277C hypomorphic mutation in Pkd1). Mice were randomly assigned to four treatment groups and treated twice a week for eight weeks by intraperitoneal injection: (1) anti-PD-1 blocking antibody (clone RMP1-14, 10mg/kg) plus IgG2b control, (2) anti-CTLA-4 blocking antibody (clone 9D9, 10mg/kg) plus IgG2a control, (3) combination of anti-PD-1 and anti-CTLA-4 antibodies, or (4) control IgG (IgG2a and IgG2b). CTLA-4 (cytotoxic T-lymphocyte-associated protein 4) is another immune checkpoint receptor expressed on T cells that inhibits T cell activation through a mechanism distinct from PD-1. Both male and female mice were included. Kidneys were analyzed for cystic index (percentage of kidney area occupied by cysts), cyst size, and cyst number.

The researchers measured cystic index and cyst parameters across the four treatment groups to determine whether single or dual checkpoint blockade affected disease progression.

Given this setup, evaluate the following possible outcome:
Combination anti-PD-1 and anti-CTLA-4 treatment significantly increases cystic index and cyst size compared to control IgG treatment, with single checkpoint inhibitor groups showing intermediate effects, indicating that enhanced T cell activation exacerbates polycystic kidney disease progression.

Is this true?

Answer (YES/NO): NO